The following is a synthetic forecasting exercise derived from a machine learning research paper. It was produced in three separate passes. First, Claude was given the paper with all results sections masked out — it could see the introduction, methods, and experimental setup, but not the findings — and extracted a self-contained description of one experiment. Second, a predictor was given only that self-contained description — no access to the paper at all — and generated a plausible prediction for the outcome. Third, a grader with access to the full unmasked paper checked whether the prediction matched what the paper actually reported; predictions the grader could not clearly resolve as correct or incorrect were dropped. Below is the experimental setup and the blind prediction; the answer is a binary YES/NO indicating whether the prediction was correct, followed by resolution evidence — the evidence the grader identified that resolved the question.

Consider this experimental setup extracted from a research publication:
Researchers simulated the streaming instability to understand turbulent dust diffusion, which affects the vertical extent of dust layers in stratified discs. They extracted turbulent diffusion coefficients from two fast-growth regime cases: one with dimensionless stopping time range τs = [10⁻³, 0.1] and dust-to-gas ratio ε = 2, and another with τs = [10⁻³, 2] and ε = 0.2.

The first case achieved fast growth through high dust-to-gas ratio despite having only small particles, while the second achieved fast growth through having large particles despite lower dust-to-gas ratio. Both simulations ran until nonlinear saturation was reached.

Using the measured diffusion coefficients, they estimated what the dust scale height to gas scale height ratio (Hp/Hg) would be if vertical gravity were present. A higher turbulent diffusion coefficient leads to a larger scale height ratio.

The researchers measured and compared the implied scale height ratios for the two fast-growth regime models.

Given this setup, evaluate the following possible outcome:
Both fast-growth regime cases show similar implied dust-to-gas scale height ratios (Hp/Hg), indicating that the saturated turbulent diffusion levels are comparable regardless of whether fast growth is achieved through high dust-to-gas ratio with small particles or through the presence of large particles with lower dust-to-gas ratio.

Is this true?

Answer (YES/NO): NO